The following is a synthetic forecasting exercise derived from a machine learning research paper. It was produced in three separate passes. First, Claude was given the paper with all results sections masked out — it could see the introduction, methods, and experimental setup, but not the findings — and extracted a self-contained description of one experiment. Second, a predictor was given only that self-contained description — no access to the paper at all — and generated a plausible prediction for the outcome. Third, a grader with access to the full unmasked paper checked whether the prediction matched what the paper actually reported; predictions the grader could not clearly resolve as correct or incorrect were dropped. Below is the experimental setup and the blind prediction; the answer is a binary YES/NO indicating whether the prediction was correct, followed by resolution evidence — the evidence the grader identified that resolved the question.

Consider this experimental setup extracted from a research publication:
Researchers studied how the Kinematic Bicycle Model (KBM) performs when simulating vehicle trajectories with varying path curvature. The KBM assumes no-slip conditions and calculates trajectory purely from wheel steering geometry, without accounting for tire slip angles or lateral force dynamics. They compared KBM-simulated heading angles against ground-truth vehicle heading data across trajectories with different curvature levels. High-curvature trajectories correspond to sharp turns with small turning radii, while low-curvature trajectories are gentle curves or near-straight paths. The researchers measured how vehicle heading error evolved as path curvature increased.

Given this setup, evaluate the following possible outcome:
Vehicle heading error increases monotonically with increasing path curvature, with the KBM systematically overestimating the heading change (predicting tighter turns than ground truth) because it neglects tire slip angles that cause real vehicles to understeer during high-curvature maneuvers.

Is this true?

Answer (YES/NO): NO